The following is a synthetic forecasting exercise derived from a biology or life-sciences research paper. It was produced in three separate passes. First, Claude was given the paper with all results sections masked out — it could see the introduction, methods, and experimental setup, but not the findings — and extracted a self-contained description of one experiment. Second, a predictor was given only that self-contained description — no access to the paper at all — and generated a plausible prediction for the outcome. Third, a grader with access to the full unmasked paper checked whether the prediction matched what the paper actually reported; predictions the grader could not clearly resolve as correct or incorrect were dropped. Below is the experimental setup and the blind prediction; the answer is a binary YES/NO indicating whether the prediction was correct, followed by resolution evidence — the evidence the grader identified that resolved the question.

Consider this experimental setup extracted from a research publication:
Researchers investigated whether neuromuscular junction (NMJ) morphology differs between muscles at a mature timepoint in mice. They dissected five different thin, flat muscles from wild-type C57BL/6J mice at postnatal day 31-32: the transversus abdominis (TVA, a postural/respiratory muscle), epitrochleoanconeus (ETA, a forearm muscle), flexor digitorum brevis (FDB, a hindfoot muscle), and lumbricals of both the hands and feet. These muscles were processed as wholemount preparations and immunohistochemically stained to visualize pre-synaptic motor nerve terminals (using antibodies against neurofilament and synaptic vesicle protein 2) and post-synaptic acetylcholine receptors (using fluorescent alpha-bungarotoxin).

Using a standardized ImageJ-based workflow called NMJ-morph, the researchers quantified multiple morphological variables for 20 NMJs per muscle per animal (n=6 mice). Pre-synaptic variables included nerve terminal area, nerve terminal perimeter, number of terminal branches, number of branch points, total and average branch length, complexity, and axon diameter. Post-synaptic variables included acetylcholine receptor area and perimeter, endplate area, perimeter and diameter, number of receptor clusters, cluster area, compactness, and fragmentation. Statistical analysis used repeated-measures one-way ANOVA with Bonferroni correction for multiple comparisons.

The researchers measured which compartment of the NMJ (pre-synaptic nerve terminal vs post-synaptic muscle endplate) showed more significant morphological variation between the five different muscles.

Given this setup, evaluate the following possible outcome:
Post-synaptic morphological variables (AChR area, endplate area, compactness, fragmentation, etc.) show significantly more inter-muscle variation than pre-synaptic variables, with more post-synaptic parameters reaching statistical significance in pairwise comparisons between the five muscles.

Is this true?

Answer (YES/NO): YES